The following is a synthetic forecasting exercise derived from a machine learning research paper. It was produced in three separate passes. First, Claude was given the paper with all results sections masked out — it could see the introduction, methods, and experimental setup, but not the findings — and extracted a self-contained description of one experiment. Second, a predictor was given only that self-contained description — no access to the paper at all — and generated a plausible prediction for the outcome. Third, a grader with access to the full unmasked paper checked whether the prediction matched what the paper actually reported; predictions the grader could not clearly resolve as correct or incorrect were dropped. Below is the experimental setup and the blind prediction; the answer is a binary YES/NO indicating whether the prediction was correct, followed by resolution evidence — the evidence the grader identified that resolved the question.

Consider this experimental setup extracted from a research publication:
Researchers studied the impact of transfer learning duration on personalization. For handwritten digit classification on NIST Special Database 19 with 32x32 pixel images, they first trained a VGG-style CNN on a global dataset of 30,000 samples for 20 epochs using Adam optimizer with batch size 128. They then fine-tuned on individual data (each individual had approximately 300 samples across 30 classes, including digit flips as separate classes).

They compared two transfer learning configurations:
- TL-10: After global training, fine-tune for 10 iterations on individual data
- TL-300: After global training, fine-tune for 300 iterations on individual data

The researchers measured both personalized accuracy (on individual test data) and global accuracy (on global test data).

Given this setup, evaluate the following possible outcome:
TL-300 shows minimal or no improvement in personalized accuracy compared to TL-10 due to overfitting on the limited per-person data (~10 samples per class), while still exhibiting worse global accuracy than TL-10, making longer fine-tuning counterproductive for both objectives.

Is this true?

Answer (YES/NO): NO